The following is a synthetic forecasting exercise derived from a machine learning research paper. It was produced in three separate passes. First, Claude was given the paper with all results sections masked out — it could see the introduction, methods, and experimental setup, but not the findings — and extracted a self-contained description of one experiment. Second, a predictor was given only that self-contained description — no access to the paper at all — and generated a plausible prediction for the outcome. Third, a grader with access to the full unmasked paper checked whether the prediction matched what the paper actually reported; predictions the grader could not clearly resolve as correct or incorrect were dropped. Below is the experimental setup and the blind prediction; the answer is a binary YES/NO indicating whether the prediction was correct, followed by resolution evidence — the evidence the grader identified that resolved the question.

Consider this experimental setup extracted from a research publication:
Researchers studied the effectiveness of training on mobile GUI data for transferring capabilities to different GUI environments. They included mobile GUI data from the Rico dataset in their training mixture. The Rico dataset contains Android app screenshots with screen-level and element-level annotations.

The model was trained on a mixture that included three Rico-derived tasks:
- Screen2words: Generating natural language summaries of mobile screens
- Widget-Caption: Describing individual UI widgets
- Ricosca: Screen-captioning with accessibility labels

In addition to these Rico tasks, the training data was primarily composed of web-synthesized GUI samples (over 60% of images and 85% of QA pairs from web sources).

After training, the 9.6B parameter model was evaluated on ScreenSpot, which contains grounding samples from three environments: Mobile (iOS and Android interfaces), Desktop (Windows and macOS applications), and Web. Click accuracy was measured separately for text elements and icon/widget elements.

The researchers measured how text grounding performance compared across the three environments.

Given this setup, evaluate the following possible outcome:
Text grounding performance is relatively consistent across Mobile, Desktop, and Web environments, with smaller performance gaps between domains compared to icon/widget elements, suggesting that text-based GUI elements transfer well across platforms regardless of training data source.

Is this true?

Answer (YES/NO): YES